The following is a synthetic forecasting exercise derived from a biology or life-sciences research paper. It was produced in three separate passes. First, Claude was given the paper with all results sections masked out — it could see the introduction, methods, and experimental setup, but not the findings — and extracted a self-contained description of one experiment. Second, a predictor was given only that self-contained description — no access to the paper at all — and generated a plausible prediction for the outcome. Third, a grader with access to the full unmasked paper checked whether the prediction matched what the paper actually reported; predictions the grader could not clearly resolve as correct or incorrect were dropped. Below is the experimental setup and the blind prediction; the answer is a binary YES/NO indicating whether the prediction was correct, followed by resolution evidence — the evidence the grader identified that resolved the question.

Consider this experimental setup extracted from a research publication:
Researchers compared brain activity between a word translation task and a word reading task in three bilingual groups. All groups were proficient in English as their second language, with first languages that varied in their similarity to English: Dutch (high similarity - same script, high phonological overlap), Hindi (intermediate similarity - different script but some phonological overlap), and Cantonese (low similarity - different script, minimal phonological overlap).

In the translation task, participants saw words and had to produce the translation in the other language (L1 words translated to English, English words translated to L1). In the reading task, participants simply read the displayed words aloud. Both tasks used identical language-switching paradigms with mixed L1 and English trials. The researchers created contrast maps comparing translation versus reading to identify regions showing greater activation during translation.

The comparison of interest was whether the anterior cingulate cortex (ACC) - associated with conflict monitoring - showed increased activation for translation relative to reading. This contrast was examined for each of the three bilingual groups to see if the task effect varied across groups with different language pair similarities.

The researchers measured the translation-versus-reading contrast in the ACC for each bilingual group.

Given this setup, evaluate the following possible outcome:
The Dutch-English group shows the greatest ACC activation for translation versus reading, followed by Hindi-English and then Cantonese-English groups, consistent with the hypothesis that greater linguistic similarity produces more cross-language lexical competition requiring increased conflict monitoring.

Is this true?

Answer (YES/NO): YES